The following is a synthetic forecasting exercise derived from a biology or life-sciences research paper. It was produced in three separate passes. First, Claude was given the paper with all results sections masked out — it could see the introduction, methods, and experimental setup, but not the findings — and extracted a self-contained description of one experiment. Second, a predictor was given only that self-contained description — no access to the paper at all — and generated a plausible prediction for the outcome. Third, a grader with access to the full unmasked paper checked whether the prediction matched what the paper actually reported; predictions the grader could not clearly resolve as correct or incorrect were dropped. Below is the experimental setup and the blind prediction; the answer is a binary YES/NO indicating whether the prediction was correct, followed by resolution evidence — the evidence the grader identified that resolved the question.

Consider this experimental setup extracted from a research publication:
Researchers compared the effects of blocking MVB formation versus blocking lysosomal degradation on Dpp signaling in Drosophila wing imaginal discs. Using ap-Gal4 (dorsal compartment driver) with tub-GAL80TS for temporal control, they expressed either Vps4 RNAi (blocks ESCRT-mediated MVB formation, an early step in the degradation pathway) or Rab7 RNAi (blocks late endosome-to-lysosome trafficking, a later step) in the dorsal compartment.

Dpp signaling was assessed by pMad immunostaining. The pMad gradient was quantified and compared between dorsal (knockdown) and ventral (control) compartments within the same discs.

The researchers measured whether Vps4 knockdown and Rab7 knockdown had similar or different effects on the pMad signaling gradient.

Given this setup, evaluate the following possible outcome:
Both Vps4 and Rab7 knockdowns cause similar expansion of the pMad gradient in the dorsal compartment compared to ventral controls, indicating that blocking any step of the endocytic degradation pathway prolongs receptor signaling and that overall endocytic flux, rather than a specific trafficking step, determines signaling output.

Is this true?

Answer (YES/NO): NO